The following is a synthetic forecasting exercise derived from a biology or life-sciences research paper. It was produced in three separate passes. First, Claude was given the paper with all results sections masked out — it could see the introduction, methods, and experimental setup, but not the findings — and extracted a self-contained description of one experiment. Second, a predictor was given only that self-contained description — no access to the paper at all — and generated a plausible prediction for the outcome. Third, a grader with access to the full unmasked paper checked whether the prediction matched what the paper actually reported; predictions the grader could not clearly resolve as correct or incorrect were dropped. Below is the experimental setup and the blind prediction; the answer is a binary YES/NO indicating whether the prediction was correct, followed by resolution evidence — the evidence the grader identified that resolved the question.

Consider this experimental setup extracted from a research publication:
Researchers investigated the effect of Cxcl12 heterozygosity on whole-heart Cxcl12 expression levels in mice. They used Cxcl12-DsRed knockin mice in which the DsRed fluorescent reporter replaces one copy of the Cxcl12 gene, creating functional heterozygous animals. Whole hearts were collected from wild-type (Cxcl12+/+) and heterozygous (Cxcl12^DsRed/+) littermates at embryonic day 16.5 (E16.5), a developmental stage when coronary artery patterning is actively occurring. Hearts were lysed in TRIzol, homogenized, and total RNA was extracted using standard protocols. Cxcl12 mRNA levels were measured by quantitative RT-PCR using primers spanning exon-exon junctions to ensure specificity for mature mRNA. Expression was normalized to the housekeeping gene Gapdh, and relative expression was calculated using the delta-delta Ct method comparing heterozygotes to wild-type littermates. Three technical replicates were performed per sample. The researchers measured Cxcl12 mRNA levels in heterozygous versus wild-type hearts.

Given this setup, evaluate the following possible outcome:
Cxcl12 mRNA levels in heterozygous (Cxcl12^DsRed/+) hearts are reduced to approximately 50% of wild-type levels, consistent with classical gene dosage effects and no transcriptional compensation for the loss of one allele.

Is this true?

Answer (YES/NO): YES